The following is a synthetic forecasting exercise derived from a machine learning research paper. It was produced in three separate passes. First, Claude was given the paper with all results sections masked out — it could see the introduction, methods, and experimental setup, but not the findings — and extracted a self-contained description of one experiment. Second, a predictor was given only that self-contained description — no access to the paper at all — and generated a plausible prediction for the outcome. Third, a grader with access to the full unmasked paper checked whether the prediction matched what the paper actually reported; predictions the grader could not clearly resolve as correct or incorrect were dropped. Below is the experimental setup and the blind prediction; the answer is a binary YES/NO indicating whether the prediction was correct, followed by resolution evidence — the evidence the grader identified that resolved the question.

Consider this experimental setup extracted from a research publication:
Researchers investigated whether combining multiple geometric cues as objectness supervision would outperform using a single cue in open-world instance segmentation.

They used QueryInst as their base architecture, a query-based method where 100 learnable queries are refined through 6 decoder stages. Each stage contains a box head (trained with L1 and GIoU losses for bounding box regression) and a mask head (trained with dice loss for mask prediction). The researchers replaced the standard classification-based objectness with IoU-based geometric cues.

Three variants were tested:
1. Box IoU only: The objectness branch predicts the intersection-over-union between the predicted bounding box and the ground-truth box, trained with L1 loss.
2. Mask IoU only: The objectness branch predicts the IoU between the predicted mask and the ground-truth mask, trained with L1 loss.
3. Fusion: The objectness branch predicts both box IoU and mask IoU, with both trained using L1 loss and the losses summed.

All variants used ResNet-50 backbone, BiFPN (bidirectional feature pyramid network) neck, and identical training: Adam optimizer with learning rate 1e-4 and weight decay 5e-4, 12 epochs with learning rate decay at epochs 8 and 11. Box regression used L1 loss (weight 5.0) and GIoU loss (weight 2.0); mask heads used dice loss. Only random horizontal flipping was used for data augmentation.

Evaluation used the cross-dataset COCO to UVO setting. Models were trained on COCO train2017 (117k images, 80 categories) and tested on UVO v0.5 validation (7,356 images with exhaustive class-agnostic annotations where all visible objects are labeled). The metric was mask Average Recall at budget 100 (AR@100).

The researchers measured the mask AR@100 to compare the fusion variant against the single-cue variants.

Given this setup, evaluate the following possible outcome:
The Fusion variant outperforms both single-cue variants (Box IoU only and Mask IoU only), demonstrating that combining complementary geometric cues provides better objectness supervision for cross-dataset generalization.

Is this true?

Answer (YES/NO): NO